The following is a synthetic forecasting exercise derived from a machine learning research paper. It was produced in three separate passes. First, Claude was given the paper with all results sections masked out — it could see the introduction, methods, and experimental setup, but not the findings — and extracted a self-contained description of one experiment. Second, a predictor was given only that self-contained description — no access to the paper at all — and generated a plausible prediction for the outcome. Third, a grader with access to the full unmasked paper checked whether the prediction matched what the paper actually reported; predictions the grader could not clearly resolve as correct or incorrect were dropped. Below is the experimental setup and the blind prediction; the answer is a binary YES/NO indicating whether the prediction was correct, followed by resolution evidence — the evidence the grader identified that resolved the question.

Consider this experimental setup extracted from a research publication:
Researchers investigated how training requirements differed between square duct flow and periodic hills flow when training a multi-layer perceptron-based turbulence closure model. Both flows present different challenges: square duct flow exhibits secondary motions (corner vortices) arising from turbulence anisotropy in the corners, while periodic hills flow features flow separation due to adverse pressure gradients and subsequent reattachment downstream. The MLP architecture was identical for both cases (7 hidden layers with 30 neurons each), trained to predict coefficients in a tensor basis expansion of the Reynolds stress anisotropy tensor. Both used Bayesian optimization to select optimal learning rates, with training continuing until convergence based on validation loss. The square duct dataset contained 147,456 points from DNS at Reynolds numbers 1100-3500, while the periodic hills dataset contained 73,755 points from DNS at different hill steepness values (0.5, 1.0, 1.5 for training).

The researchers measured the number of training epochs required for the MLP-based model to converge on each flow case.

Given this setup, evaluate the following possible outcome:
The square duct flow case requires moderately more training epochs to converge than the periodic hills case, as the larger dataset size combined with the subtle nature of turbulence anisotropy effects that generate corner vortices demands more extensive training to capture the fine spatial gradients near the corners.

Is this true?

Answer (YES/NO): NO